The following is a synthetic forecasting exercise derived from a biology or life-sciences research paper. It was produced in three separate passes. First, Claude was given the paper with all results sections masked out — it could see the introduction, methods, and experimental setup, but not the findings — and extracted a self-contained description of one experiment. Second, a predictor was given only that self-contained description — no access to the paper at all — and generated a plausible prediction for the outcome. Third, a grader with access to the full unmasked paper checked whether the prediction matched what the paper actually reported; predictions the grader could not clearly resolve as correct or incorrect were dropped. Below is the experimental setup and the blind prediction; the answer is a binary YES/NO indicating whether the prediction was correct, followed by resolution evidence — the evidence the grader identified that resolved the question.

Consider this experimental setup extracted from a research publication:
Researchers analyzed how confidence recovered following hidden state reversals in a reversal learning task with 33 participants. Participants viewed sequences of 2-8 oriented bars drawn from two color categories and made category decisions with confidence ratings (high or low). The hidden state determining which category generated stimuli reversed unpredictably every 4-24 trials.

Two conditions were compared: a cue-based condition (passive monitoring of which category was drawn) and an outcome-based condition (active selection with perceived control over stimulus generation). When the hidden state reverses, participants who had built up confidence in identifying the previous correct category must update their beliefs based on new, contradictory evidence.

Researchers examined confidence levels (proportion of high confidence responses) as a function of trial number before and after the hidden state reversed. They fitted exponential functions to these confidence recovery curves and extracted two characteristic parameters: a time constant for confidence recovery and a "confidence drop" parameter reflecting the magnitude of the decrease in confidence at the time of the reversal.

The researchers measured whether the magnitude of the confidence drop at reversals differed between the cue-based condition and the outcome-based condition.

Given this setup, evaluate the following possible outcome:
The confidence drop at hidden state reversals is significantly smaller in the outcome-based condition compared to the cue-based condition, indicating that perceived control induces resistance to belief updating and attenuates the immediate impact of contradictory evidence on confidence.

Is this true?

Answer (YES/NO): NO